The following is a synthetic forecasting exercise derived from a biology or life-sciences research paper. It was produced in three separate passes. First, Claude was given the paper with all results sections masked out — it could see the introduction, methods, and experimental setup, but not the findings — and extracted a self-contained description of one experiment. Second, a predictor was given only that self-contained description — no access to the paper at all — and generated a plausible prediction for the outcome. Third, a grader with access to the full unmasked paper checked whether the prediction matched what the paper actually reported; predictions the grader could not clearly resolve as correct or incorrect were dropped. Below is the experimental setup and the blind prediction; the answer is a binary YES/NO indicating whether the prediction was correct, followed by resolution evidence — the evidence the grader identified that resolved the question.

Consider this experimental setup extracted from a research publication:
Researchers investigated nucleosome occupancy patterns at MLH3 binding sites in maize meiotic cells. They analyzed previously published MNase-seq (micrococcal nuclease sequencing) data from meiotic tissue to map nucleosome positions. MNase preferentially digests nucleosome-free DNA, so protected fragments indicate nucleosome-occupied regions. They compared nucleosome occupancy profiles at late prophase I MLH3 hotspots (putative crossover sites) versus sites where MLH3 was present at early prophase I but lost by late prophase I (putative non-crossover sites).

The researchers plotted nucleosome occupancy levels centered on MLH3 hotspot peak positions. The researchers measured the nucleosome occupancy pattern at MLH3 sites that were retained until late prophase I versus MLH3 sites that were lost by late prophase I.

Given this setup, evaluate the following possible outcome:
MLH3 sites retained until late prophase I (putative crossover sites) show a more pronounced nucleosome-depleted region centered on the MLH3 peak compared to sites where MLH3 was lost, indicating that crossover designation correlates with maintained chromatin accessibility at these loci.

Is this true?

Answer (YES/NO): NO